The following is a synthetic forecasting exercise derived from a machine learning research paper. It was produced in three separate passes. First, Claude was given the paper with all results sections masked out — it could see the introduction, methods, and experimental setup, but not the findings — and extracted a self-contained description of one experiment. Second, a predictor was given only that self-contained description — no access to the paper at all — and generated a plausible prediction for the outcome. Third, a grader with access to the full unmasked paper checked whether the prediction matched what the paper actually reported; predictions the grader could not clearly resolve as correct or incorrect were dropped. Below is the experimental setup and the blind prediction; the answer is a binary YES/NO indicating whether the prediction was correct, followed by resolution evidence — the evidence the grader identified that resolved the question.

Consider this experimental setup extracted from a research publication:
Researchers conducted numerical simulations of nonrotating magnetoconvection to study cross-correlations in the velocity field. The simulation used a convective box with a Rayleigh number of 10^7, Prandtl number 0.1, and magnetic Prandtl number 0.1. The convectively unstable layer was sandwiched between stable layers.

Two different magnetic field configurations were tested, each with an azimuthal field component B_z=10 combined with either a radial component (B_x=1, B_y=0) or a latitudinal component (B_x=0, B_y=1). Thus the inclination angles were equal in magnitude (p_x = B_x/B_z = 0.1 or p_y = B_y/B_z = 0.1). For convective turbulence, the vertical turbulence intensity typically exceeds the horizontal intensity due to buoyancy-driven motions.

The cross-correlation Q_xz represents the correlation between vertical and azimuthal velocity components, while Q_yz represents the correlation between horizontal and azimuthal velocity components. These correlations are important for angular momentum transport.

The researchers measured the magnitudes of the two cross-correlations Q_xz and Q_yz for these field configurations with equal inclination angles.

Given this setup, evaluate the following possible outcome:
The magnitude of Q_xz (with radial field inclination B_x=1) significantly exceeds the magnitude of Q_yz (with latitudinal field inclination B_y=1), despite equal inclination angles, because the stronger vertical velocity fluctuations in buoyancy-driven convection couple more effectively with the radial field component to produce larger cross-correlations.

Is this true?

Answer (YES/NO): YES